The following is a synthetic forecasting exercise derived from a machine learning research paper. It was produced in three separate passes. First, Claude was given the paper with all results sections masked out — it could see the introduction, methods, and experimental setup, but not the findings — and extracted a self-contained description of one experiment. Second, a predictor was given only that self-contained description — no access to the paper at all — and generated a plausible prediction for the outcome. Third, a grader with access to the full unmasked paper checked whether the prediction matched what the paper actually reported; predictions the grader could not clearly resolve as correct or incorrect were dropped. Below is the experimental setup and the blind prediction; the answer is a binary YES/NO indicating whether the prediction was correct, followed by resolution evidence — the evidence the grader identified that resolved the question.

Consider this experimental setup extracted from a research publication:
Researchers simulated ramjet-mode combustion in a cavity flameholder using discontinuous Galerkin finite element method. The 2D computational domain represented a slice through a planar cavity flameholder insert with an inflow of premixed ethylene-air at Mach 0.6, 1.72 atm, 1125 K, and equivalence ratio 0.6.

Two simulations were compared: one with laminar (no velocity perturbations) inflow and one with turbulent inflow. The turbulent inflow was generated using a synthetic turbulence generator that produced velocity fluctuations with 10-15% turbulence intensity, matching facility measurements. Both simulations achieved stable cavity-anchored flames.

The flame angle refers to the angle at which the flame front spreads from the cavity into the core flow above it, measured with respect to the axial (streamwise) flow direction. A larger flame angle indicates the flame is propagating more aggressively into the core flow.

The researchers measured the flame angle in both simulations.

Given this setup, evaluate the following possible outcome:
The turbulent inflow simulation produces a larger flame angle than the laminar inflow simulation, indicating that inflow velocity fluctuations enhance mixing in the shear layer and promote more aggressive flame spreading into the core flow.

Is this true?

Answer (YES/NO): YES